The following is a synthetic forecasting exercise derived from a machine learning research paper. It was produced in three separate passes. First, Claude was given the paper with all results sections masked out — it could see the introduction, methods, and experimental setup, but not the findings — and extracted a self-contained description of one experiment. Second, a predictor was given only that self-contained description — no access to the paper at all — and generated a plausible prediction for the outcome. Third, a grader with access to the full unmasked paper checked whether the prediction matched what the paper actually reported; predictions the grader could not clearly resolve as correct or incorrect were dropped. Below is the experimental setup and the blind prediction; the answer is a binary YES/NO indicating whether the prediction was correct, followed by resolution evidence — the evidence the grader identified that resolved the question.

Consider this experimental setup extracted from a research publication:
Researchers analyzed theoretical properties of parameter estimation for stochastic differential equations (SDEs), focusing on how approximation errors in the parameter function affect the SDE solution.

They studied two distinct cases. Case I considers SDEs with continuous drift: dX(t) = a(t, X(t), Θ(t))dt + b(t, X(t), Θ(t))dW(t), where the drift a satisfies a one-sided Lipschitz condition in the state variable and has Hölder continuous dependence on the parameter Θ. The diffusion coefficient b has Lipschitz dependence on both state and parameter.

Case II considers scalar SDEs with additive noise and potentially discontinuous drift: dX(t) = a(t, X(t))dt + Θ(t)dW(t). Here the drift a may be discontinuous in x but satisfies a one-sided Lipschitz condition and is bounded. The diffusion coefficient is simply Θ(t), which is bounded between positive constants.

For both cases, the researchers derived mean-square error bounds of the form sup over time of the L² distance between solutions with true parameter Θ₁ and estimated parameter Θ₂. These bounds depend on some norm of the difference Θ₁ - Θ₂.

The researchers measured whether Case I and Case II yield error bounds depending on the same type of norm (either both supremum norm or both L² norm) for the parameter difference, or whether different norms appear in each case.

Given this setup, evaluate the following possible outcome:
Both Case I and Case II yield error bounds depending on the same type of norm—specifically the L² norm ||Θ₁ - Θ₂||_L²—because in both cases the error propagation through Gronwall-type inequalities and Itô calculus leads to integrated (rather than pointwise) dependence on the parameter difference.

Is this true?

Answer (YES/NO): NO